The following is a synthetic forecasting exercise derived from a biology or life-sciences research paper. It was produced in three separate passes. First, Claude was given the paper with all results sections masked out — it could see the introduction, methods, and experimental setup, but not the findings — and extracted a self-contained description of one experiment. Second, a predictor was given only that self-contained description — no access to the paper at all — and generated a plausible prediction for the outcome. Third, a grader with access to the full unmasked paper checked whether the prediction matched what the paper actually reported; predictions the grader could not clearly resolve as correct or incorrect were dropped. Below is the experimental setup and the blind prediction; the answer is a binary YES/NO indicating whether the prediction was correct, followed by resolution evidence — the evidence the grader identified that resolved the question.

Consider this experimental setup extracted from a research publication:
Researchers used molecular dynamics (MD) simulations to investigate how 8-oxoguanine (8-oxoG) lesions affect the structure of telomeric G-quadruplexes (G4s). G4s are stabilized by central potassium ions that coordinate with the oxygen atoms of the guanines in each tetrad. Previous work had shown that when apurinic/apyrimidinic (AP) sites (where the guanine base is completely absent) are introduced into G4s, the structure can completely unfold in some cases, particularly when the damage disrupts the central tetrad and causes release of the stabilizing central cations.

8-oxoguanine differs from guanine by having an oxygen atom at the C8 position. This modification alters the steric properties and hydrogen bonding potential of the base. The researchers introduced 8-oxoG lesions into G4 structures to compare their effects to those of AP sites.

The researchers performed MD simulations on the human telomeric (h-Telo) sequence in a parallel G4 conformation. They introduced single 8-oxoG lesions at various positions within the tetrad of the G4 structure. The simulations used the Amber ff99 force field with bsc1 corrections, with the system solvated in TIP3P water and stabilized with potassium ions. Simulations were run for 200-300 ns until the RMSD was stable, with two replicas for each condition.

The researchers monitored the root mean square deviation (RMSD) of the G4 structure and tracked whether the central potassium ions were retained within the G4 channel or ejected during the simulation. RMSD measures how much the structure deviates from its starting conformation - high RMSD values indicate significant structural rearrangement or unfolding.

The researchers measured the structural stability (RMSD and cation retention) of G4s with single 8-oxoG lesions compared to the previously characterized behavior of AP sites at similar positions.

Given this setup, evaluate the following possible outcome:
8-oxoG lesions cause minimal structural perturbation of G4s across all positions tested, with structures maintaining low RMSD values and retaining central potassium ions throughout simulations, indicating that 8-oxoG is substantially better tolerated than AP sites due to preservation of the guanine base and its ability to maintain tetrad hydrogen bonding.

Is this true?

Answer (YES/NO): NO